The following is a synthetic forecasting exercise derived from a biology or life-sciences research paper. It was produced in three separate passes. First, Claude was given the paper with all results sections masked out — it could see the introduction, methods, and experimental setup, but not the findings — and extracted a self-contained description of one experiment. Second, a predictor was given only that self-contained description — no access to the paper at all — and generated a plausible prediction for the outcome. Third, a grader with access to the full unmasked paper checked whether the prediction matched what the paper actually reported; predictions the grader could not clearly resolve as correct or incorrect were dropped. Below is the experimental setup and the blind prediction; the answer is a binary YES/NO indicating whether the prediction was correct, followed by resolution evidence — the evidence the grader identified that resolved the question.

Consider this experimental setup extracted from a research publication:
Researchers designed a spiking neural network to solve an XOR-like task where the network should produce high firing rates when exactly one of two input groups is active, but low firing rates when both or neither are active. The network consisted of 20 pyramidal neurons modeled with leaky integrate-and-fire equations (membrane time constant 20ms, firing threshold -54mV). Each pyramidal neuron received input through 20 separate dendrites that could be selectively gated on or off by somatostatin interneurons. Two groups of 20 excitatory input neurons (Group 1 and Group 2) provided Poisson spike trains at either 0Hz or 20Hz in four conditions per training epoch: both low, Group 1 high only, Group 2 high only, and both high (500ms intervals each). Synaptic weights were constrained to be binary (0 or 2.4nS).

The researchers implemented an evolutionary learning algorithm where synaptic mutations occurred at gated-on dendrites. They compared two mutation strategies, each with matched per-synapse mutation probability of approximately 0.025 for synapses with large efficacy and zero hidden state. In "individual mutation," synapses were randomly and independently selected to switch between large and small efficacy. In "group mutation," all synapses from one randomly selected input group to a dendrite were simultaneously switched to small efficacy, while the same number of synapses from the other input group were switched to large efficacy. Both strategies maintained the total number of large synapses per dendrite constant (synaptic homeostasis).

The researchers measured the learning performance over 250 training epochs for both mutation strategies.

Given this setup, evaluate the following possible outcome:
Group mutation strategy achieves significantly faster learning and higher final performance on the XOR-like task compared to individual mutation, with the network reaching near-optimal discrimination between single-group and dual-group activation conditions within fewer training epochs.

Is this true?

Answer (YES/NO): YES